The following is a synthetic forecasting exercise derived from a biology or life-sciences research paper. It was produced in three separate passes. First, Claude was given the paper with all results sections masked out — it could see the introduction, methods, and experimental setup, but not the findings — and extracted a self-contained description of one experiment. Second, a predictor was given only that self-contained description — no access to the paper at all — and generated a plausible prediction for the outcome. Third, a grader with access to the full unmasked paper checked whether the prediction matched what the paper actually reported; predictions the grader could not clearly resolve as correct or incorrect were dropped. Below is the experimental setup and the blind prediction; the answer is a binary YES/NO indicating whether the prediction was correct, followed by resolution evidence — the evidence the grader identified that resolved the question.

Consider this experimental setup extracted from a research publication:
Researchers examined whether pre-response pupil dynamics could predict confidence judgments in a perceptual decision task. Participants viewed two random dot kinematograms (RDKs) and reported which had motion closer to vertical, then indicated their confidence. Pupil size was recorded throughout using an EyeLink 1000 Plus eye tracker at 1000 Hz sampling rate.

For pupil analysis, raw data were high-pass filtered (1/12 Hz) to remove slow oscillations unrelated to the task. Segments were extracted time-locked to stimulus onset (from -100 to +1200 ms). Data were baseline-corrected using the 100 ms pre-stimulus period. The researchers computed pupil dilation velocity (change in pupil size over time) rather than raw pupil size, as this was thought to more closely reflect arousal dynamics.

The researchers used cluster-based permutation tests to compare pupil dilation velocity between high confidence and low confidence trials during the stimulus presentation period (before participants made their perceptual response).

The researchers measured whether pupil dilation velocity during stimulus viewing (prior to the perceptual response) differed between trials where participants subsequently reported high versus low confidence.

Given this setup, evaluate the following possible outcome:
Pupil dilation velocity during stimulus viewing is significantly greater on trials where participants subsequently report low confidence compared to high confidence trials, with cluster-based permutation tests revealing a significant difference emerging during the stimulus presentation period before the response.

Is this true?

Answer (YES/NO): NO